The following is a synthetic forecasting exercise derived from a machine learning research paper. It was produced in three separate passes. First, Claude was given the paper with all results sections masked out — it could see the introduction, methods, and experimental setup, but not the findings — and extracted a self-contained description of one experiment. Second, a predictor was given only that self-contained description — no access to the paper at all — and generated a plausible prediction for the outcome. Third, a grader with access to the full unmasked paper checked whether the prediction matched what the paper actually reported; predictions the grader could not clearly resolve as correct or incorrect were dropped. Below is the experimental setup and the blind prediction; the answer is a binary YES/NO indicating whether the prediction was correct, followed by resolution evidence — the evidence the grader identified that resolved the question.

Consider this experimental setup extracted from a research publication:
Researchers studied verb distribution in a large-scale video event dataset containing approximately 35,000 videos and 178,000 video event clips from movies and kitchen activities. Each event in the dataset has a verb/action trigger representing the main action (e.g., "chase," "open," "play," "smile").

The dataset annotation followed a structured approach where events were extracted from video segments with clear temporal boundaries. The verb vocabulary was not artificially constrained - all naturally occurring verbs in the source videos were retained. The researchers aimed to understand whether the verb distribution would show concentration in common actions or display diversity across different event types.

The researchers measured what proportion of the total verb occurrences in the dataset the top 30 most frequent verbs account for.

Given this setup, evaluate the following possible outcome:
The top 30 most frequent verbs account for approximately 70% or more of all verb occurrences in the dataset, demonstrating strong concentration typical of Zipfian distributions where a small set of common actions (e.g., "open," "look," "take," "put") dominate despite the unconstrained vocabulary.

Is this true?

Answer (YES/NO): NO